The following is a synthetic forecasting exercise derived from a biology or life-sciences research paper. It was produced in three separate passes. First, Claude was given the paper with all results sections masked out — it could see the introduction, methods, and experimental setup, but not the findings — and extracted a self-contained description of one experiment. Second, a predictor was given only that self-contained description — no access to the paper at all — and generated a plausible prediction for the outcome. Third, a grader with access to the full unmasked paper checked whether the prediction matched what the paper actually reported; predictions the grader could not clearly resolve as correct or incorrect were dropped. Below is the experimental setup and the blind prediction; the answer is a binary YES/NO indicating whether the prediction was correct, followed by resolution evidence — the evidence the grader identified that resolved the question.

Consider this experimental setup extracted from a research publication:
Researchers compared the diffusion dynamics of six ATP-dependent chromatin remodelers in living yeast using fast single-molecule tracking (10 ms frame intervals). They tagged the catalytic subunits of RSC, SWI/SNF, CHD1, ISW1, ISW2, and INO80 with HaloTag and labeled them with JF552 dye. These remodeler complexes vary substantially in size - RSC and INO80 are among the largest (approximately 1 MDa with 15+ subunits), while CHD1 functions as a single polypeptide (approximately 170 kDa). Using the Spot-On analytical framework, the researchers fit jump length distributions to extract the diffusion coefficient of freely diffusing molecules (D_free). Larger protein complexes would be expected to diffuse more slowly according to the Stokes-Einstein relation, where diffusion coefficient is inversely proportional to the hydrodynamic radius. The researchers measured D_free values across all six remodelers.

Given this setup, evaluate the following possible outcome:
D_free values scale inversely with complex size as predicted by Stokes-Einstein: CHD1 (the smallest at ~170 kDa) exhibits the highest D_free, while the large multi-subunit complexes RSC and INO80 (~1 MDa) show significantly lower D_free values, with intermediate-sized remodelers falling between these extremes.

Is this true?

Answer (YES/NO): YES